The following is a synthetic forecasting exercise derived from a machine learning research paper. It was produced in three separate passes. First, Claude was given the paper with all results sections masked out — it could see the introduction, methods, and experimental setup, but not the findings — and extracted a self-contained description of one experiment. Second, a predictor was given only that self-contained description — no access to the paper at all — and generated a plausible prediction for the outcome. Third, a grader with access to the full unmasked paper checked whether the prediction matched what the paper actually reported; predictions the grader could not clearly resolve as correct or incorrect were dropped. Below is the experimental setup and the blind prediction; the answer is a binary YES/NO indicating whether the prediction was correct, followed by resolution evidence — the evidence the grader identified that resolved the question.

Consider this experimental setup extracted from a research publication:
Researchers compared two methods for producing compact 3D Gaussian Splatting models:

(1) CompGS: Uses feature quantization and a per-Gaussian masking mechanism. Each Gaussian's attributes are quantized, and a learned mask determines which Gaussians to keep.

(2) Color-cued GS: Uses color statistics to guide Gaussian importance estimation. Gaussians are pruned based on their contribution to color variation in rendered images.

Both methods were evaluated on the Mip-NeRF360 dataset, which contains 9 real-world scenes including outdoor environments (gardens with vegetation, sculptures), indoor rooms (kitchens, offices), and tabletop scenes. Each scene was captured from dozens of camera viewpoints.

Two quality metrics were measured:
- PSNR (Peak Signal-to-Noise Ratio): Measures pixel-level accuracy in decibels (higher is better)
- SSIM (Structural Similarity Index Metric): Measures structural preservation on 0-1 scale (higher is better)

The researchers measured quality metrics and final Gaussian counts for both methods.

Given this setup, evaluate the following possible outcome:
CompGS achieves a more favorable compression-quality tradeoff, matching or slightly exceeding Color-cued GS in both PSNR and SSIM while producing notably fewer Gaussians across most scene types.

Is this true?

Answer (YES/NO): NO